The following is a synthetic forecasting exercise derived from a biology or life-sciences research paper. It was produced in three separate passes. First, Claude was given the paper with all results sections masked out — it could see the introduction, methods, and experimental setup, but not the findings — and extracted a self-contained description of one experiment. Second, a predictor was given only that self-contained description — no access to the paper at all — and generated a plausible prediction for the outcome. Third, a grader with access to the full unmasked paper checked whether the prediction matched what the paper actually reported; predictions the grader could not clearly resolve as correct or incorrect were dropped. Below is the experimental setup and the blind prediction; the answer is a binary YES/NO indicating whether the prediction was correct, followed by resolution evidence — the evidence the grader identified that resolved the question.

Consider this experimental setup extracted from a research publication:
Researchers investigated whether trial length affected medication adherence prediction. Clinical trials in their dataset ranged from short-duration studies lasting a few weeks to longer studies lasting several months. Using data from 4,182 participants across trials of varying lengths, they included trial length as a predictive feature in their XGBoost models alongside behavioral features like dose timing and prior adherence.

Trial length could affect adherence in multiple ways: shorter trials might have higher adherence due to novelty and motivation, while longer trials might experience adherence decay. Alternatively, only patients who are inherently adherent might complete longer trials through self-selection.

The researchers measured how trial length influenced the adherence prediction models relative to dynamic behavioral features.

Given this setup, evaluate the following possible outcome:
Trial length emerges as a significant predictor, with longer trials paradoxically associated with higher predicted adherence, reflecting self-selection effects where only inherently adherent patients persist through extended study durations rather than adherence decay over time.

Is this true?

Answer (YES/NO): NO